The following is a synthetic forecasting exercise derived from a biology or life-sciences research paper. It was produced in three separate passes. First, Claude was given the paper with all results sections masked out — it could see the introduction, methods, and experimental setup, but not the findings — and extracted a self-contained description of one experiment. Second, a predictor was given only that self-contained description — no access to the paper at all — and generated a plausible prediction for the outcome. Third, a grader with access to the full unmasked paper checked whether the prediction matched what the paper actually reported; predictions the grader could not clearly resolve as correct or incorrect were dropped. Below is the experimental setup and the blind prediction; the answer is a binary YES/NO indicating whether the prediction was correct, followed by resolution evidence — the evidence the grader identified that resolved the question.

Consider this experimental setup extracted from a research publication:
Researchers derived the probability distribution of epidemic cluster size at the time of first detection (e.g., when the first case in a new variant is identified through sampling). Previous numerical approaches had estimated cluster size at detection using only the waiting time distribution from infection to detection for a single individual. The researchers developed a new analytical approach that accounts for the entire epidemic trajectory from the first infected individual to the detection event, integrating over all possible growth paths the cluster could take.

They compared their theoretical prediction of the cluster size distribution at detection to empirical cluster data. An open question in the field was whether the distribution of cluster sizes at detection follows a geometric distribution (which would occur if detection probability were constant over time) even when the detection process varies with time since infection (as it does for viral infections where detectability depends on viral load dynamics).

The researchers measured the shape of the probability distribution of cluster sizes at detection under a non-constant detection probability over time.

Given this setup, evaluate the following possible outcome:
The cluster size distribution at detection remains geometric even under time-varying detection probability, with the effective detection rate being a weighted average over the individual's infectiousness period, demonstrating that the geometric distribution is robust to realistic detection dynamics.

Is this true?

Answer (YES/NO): NO